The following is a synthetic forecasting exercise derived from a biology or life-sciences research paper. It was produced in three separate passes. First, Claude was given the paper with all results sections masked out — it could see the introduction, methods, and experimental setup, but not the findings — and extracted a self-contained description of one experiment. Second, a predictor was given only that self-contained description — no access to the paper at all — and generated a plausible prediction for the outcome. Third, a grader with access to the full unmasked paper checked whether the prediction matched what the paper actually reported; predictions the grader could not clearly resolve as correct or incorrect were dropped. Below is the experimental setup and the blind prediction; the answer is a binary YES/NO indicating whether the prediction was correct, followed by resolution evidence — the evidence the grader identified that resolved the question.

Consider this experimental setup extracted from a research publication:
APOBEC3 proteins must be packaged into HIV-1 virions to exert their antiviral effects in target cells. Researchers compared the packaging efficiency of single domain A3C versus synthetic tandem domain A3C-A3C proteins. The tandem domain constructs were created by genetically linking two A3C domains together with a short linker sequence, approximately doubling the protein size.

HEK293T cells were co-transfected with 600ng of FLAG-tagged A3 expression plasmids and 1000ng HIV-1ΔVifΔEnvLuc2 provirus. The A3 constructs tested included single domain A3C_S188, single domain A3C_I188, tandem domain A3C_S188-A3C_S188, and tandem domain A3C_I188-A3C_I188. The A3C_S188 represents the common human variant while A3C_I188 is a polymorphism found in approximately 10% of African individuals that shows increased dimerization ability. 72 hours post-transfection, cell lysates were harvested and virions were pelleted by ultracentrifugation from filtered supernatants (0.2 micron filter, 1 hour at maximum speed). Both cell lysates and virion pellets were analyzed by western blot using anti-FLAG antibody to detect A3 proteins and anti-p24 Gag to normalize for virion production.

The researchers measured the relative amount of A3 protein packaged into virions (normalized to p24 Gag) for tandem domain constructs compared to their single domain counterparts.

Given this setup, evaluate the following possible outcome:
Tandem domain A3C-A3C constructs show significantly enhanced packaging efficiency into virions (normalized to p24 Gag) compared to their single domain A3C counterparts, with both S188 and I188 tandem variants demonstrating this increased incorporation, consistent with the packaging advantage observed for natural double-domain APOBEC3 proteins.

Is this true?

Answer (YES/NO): YES